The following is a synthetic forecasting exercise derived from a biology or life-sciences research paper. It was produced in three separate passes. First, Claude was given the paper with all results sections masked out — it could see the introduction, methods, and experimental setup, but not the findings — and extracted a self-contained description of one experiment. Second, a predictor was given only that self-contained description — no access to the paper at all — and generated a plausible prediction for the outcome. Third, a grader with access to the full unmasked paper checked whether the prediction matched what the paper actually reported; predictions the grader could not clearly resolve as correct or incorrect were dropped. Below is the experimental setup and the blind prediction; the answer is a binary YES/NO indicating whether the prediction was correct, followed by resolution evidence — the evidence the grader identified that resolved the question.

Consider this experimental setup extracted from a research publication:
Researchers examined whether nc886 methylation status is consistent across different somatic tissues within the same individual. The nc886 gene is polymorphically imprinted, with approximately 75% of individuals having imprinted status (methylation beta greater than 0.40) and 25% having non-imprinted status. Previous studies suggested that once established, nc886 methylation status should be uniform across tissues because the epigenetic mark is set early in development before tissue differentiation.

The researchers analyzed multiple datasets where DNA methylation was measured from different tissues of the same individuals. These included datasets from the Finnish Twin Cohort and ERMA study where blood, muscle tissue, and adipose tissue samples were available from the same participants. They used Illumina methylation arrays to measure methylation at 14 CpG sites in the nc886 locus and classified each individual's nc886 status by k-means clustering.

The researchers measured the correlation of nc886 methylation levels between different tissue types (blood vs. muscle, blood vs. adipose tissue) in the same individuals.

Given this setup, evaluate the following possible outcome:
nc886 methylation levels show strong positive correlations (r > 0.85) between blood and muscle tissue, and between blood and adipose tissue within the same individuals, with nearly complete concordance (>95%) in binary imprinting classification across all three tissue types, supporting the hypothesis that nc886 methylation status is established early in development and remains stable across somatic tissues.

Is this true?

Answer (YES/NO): NO